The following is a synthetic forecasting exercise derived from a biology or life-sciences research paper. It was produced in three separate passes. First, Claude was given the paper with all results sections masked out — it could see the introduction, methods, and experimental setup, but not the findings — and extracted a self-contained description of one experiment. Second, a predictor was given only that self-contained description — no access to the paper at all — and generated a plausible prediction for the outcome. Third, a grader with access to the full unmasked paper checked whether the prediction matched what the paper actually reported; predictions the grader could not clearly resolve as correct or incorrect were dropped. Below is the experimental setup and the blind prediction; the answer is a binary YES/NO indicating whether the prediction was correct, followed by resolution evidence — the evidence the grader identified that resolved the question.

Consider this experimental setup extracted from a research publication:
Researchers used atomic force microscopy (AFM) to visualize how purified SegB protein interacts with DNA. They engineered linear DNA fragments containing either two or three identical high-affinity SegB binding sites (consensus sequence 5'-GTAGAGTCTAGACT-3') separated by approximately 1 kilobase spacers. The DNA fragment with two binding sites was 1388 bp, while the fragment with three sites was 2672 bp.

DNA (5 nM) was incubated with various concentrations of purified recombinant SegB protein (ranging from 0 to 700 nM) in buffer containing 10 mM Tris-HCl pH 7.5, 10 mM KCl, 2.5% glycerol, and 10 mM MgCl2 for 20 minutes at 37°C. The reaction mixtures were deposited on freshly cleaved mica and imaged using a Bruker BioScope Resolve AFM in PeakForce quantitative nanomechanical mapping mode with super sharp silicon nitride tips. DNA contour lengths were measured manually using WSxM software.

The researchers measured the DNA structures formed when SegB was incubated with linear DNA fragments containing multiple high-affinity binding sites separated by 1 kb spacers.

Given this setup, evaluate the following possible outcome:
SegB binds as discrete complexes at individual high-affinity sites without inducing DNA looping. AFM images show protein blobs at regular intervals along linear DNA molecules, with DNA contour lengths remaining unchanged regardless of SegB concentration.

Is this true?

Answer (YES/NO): NO